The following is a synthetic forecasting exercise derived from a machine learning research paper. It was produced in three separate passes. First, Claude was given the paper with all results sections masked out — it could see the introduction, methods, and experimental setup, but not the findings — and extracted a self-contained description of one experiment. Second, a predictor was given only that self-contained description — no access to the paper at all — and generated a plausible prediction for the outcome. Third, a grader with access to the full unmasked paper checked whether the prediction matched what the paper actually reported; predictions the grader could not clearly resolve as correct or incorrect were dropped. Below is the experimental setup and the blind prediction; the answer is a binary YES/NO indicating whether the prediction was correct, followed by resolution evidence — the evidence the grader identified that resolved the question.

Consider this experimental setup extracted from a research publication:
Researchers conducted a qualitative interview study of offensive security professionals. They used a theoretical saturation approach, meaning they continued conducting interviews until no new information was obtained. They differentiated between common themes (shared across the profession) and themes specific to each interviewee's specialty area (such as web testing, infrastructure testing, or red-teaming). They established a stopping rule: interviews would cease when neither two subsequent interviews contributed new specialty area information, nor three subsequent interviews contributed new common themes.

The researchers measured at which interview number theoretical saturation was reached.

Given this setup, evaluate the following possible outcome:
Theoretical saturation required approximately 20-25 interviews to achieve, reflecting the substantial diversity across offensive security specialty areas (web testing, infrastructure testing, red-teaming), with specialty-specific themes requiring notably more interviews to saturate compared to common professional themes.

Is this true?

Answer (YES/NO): NO